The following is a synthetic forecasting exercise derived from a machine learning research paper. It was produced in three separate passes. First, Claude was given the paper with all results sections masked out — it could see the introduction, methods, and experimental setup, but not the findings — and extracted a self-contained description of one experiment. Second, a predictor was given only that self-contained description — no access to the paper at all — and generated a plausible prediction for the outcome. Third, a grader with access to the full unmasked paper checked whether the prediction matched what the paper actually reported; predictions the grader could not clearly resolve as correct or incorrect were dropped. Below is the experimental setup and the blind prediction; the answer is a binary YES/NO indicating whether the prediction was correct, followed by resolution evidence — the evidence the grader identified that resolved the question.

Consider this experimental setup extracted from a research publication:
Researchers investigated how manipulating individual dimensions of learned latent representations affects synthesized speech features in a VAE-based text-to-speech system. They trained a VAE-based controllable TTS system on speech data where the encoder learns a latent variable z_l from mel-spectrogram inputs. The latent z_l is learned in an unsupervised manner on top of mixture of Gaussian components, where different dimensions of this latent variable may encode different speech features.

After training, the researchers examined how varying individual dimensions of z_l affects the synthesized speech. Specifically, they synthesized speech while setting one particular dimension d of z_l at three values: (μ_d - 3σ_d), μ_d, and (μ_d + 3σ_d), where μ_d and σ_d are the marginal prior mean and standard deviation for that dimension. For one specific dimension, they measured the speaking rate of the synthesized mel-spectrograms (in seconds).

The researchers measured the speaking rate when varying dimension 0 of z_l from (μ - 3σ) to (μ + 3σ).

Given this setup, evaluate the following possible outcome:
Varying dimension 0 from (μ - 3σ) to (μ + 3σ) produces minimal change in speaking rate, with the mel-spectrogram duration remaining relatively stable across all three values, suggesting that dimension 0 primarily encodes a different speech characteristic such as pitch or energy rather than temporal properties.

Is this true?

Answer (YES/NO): NO